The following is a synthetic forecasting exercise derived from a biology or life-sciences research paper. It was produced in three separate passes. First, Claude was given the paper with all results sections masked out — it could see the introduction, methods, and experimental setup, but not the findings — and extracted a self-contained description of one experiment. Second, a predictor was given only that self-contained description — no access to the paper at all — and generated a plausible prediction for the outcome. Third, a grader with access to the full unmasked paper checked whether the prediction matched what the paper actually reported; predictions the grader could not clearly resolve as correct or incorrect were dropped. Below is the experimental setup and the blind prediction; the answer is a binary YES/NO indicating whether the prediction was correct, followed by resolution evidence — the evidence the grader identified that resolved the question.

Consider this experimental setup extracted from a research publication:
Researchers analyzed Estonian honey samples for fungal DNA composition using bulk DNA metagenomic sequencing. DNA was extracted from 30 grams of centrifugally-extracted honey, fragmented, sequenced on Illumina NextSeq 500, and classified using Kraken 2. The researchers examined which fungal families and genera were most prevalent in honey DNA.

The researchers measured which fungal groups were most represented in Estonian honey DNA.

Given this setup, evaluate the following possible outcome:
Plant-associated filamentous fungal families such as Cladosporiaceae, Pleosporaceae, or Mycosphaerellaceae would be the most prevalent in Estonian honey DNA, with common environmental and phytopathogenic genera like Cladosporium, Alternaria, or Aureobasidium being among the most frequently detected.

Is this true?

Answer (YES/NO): NO